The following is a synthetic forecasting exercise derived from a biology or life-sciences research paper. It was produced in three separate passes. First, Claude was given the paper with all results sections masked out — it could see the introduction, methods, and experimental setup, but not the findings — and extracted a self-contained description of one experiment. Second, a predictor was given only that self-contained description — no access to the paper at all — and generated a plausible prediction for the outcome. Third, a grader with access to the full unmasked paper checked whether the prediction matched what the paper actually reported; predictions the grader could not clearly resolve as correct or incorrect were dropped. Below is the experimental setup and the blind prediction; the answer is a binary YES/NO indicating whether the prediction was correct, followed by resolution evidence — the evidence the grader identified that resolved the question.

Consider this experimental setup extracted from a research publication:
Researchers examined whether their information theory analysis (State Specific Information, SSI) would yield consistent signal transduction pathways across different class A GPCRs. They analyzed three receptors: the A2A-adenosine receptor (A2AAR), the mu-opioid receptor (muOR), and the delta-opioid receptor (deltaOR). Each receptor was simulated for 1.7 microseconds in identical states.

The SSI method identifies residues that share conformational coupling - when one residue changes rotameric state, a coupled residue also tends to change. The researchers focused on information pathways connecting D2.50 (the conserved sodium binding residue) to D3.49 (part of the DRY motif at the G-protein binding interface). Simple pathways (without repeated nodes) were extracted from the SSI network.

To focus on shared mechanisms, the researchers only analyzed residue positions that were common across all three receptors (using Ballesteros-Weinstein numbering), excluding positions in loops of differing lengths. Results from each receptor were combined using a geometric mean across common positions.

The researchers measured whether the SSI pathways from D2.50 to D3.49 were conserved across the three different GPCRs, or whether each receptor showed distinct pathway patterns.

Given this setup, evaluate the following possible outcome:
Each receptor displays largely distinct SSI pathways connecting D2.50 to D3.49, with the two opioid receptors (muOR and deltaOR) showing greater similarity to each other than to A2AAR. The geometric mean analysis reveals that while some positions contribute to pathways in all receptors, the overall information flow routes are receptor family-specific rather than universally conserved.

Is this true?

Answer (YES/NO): NO